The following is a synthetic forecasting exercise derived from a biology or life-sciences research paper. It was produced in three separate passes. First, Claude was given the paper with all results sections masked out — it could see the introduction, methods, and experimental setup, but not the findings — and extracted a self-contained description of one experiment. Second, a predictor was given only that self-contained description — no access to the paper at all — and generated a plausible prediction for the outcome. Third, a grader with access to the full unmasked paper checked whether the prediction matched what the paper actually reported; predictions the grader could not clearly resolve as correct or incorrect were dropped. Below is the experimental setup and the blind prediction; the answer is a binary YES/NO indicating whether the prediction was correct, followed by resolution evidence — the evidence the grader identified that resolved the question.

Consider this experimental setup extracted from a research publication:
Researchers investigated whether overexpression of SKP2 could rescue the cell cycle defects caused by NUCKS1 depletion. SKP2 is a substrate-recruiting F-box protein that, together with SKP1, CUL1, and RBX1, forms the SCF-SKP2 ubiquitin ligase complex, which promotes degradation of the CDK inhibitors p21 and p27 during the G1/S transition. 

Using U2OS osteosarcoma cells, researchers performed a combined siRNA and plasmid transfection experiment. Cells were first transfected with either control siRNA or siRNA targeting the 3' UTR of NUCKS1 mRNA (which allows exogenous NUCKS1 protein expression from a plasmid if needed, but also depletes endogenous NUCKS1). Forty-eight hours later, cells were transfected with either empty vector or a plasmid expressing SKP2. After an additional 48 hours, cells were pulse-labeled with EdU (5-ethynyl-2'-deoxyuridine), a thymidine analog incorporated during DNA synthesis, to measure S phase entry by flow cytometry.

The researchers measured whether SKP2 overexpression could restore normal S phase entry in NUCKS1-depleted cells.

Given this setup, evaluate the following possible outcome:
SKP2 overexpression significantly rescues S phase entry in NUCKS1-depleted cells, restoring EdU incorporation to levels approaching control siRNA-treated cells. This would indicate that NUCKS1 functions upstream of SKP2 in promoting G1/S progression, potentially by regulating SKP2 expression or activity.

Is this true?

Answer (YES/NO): YES